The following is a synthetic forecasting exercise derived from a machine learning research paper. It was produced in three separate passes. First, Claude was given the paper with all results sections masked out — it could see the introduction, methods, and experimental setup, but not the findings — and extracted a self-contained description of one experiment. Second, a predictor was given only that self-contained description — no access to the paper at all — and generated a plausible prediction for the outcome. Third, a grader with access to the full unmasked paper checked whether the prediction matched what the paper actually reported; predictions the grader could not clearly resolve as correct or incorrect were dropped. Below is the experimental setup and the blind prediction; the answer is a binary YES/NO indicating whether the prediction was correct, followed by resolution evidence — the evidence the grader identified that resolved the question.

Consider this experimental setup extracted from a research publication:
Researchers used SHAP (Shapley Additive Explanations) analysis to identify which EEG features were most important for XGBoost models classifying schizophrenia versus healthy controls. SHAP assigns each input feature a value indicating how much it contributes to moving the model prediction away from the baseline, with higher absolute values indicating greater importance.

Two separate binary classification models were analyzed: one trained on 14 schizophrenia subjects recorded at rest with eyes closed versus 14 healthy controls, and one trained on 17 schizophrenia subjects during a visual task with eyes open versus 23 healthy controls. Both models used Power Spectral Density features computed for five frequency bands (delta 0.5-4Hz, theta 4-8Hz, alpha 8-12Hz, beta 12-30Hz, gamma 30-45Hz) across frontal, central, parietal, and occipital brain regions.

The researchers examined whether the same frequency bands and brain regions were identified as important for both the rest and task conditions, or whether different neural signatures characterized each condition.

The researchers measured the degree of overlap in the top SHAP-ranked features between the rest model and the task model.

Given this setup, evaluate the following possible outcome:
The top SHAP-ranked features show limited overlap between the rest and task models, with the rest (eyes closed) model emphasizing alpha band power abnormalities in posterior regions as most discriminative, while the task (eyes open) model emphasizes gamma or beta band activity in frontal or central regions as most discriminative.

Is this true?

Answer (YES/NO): NO